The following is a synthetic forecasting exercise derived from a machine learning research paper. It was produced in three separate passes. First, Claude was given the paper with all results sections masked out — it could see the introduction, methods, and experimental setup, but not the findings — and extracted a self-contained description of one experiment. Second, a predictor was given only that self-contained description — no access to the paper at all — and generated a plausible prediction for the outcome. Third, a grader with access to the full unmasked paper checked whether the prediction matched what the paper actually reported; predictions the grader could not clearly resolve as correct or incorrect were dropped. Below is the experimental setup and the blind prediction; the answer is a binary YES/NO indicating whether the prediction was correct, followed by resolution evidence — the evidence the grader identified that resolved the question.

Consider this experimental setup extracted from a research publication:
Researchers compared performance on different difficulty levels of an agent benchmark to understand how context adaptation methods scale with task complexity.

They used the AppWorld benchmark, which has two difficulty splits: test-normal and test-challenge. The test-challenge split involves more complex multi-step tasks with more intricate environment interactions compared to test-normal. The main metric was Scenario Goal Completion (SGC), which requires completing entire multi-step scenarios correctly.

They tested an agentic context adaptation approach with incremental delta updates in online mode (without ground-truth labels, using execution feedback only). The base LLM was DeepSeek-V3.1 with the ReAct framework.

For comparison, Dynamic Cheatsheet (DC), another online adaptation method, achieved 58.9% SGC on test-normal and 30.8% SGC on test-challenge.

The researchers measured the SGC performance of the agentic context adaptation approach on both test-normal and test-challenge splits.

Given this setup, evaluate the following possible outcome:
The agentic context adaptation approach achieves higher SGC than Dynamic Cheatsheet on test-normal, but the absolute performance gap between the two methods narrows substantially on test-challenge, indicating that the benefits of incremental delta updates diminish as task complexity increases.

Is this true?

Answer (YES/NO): NO